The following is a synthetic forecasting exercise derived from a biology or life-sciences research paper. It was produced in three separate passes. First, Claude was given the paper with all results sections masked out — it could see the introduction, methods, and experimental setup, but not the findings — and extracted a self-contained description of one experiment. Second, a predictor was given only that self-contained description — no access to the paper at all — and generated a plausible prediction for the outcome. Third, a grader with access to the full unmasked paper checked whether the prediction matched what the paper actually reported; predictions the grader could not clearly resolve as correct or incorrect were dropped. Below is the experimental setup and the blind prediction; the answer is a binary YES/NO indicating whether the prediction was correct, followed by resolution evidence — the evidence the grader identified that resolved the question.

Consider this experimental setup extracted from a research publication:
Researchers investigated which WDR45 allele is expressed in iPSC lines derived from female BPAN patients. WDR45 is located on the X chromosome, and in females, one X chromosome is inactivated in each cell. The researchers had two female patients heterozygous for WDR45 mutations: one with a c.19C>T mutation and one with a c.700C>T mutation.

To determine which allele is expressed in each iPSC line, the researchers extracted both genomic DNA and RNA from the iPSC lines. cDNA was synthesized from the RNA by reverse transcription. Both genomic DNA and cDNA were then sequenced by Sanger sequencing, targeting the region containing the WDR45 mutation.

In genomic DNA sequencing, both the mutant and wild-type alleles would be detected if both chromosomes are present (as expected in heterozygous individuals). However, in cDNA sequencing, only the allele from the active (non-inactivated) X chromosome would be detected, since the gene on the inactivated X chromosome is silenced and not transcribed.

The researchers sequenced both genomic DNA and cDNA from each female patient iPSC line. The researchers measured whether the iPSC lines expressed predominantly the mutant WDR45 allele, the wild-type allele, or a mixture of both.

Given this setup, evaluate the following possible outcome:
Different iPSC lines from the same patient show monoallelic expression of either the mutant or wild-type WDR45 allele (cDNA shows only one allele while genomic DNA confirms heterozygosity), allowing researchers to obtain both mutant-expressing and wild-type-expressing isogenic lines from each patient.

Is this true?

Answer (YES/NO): NO